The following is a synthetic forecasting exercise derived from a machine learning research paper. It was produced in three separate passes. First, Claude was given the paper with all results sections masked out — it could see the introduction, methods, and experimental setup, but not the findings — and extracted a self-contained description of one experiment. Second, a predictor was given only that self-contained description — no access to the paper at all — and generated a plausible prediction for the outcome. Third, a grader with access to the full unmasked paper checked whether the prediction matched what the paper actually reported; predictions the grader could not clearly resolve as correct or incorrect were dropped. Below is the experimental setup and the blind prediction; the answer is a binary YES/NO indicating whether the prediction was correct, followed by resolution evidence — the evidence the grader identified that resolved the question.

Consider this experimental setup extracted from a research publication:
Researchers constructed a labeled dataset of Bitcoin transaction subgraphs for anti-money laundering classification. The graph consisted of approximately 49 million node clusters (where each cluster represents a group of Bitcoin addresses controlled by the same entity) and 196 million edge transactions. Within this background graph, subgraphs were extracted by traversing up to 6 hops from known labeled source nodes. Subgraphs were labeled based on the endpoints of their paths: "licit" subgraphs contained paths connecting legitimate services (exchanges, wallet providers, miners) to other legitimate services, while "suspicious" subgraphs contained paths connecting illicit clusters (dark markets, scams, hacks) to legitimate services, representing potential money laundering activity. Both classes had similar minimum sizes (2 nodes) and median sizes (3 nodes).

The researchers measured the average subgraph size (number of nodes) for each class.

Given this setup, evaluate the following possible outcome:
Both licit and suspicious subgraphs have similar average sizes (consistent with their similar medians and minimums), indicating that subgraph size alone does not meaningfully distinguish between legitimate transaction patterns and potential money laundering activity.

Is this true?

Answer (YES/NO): YES